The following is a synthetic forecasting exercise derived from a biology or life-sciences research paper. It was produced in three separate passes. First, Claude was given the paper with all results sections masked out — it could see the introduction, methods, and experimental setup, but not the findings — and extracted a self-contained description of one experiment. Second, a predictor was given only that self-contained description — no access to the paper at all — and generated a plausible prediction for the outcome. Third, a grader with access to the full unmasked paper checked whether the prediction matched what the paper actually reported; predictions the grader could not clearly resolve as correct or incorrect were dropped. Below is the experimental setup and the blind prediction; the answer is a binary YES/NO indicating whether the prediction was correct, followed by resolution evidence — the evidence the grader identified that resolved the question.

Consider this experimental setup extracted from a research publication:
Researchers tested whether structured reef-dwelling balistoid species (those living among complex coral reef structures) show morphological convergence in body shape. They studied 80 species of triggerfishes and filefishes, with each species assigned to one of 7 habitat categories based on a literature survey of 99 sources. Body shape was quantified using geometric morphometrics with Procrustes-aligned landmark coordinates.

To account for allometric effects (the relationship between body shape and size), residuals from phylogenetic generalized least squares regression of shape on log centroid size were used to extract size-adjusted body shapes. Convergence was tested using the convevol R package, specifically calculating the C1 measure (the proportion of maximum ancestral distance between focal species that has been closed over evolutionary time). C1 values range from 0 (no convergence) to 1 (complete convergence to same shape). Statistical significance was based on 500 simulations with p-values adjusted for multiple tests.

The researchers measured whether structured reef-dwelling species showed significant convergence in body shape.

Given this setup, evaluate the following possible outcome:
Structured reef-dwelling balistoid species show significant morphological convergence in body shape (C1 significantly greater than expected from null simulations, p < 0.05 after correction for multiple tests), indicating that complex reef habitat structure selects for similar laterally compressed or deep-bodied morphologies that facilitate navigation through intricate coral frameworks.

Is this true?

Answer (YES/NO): YES